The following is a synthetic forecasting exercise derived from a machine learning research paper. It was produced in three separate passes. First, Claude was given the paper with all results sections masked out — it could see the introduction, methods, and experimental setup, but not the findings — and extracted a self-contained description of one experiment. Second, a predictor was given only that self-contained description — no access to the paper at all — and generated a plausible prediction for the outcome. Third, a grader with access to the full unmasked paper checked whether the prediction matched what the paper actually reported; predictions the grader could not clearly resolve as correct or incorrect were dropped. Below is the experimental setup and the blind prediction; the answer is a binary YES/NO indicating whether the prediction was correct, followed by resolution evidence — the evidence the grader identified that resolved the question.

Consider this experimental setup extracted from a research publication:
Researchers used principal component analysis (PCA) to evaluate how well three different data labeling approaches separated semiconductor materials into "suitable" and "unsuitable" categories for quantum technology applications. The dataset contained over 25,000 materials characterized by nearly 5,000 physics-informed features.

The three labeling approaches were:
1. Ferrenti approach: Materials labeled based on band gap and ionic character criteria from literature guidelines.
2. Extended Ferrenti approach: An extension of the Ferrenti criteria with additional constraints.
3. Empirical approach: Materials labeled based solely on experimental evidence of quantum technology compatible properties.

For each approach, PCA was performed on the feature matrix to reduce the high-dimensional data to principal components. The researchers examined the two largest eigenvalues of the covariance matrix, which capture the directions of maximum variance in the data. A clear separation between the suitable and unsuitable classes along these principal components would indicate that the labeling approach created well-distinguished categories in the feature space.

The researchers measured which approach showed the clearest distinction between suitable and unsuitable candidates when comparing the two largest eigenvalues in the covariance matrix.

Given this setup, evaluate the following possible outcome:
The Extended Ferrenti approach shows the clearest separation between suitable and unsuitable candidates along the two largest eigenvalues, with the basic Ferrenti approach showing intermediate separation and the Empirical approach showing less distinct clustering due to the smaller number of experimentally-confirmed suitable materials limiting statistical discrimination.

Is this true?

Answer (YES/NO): NO